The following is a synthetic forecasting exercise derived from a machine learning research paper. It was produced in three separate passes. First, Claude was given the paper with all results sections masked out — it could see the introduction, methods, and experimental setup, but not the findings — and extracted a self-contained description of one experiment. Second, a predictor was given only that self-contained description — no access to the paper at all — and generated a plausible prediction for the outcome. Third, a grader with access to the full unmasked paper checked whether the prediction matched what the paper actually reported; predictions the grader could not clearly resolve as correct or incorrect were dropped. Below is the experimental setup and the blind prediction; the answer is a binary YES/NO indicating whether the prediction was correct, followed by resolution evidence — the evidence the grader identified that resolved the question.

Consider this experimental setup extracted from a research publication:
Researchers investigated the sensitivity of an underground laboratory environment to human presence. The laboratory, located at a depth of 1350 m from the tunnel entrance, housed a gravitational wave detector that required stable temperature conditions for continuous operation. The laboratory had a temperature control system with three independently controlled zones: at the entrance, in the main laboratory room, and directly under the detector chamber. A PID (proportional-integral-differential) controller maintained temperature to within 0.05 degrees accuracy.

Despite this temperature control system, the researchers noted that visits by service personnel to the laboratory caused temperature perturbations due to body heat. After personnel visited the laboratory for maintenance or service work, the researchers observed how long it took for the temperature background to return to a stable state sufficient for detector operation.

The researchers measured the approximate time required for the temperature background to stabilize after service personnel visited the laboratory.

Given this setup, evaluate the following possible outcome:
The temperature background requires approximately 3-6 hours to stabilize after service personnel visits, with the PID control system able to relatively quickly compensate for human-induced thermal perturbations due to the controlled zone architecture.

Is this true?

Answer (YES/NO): NO